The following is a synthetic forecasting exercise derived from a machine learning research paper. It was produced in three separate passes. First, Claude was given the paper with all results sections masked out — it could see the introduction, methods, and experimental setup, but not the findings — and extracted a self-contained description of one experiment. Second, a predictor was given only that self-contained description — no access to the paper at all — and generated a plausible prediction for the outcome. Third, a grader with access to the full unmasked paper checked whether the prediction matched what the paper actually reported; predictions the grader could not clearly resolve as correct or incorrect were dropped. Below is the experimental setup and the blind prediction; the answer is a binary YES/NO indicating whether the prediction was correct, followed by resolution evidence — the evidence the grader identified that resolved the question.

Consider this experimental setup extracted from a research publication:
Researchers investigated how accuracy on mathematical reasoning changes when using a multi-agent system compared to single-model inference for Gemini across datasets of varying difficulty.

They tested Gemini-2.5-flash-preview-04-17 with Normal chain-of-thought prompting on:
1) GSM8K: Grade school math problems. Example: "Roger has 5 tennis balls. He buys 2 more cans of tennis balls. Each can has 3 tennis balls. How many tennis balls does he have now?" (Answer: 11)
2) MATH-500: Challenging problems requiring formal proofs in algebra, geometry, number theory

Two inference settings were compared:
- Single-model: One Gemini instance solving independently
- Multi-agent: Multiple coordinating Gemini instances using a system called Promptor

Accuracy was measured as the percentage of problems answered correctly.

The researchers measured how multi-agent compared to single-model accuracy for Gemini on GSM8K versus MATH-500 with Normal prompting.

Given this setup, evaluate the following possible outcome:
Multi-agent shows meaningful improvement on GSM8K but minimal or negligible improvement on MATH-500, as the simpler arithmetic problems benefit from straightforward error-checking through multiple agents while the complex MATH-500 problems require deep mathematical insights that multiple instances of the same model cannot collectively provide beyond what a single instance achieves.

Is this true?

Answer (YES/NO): NO